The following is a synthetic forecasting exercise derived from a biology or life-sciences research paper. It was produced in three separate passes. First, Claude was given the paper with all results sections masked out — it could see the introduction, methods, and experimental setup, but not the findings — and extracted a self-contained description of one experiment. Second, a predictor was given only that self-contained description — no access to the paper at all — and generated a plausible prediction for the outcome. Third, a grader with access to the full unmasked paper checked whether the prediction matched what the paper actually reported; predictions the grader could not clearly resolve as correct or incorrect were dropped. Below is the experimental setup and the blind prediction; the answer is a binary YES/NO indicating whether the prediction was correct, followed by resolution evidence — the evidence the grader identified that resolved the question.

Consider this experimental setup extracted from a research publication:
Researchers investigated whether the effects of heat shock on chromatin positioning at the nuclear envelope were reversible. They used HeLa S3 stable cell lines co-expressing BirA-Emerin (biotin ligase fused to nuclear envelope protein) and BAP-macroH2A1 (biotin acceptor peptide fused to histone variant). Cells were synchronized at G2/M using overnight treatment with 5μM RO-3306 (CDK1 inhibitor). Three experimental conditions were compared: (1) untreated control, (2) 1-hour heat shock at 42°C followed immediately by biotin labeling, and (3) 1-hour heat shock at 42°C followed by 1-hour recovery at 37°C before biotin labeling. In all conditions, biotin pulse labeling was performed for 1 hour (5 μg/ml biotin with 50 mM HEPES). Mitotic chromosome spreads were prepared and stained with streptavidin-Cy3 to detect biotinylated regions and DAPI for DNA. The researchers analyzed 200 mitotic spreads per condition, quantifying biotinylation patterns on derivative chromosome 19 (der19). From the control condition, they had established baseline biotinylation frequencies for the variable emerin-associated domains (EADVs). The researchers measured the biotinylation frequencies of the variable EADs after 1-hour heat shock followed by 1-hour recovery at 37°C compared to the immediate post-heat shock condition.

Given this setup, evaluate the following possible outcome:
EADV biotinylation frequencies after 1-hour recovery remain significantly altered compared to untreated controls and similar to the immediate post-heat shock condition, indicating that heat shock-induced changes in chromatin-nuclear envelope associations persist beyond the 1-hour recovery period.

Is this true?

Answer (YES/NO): NO